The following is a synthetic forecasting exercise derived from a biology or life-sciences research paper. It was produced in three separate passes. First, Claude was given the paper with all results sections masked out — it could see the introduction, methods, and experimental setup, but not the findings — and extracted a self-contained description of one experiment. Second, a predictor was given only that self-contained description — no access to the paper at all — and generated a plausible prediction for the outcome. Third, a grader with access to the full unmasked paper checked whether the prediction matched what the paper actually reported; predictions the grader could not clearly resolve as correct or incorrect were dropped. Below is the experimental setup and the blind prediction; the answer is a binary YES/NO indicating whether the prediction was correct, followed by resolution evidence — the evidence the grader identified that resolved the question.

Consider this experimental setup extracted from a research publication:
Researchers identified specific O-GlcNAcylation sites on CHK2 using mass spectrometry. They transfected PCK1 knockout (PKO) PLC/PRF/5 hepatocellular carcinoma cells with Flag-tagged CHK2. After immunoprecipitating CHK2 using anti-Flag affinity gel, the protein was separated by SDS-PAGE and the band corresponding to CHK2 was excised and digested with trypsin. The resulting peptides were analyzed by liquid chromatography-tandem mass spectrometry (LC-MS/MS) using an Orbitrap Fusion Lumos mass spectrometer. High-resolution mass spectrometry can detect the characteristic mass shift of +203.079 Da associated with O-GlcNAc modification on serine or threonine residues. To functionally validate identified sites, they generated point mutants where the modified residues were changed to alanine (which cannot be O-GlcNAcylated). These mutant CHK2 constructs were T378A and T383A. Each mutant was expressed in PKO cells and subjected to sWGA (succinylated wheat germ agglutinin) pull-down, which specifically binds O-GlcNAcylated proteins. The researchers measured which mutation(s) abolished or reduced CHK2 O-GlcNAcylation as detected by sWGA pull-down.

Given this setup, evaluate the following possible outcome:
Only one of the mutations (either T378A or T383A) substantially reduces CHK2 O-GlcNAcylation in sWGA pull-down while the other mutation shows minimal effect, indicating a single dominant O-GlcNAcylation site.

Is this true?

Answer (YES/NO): YES